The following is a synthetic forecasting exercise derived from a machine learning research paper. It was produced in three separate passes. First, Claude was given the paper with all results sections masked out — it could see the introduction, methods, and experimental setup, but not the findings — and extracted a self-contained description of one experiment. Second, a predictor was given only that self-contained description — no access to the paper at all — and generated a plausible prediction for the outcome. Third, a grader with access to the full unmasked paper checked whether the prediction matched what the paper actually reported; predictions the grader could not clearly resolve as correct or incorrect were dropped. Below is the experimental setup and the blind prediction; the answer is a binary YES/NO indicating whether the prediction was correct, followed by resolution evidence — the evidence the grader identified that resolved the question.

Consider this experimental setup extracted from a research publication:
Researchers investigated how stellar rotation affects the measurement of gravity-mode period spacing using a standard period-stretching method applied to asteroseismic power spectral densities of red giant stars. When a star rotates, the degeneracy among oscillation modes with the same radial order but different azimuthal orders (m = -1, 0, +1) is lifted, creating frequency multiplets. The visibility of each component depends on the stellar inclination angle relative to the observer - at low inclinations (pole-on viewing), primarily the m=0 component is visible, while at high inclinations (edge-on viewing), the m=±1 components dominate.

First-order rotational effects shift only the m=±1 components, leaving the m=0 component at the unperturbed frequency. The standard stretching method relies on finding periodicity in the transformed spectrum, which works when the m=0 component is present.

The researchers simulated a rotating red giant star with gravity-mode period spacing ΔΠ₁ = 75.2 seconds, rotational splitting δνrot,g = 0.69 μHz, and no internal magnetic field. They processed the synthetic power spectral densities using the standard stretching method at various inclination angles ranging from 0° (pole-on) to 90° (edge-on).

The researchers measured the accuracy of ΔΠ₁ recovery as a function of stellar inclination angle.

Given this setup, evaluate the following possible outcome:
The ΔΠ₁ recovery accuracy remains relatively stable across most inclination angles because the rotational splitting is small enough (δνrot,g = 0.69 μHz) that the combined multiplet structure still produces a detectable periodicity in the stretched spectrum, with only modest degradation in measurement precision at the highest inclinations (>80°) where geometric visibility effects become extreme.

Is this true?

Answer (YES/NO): NO